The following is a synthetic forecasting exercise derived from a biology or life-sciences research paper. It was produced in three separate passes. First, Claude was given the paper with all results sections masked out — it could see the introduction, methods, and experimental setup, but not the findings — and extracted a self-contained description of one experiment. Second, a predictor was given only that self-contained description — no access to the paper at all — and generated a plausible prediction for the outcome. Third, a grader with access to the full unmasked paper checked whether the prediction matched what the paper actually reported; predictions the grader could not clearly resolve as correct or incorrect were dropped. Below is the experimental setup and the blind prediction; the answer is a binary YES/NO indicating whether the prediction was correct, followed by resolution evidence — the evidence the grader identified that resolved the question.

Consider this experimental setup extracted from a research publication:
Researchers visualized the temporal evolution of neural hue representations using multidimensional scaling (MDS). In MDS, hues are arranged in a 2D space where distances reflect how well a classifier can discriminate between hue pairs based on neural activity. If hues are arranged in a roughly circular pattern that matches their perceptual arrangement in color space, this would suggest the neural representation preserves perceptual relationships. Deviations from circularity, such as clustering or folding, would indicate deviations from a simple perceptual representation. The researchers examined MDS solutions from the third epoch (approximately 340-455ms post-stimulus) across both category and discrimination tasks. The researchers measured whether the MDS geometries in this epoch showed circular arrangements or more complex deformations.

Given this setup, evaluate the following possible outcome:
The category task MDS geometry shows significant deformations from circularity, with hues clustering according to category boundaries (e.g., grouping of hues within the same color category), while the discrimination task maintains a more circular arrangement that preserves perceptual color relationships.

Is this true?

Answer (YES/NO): NO